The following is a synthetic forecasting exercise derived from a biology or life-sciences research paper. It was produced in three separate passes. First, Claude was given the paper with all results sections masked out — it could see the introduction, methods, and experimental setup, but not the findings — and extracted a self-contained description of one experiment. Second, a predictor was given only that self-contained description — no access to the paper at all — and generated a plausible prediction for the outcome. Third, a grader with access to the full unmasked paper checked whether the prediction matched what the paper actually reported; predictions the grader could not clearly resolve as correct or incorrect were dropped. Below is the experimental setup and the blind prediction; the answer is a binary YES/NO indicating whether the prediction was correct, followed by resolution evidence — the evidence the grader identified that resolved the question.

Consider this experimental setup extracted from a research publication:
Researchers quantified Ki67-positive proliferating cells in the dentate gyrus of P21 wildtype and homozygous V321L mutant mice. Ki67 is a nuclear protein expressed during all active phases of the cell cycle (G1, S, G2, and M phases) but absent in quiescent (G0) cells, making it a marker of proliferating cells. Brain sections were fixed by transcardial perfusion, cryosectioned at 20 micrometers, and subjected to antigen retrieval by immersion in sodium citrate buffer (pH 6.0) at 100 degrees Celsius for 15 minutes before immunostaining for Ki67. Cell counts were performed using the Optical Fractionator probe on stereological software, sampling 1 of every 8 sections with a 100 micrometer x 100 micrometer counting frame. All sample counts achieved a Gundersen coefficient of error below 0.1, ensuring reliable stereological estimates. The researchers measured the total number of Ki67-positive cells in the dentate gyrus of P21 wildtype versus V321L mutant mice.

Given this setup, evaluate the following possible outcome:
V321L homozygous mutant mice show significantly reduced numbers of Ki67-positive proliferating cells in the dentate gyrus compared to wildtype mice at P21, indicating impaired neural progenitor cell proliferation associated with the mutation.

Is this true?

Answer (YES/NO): YES